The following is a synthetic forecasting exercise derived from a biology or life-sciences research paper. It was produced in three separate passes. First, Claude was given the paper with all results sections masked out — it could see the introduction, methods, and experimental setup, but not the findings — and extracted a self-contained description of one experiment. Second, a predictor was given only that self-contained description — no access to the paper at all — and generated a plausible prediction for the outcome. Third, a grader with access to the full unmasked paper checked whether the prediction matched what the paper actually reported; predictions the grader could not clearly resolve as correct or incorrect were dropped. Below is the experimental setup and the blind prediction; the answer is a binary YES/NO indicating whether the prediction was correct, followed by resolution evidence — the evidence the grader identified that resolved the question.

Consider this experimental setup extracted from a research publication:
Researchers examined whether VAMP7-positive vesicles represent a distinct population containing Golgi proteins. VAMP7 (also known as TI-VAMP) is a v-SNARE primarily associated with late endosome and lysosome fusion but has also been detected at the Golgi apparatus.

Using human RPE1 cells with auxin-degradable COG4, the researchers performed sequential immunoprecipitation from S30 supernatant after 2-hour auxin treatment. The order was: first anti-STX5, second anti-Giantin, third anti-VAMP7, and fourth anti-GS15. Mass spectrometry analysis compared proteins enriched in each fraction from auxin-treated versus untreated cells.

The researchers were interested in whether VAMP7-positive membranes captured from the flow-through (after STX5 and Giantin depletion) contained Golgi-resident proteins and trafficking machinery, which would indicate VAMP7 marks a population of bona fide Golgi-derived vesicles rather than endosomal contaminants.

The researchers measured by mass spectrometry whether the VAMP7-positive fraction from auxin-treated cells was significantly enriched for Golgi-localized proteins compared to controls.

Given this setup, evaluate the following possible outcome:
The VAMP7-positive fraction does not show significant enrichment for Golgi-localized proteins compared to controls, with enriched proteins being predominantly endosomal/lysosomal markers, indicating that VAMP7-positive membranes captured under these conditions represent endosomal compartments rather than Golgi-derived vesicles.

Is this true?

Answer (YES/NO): NO